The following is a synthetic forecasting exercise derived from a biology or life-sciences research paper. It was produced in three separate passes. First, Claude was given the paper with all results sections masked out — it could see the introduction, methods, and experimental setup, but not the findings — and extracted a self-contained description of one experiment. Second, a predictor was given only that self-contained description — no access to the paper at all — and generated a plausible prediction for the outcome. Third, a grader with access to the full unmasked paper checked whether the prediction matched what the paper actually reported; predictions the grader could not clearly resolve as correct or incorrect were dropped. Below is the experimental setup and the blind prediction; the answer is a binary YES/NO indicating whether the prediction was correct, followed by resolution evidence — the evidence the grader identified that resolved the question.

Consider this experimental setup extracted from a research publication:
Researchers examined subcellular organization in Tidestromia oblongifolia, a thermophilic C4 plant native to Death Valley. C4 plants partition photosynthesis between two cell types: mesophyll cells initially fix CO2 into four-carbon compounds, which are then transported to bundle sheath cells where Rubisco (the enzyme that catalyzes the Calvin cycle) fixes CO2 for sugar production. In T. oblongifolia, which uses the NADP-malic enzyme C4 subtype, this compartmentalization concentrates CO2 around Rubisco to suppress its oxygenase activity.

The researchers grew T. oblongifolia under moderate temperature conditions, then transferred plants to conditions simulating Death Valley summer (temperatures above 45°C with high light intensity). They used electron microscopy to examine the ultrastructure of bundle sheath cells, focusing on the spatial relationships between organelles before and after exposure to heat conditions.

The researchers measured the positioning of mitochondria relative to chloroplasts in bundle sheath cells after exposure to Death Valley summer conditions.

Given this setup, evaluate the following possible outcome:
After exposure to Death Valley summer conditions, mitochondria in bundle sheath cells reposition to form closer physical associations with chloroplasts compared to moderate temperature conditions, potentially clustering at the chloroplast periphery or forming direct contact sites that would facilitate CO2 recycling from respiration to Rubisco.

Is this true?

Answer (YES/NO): YES